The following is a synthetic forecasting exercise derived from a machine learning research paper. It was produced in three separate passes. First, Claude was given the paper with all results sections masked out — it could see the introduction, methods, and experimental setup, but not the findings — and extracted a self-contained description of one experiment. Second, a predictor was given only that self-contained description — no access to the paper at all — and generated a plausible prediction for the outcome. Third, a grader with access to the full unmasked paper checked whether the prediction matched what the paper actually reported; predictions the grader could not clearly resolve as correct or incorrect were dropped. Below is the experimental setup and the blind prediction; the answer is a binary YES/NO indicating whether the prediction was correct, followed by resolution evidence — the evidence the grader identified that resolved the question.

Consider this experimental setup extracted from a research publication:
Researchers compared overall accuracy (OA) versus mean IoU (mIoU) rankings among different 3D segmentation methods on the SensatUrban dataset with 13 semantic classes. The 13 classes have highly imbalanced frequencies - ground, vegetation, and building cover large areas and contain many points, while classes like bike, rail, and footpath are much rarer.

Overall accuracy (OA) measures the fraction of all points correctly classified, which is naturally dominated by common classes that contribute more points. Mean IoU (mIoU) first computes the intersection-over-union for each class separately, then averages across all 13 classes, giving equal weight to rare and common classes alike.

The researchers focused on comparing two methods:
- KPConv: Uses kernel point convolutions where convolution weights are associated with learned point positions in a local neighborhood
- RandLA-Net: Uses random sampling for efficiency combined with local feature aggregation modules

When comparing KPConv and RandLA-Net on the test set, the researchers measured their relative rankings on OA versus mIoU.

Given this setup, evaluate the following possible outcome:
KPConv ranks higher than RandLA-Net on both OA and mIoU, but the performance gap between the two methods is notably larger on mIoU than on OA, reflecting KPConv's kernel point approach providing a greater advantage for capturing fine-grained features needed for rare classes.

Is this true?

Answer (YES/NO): YES